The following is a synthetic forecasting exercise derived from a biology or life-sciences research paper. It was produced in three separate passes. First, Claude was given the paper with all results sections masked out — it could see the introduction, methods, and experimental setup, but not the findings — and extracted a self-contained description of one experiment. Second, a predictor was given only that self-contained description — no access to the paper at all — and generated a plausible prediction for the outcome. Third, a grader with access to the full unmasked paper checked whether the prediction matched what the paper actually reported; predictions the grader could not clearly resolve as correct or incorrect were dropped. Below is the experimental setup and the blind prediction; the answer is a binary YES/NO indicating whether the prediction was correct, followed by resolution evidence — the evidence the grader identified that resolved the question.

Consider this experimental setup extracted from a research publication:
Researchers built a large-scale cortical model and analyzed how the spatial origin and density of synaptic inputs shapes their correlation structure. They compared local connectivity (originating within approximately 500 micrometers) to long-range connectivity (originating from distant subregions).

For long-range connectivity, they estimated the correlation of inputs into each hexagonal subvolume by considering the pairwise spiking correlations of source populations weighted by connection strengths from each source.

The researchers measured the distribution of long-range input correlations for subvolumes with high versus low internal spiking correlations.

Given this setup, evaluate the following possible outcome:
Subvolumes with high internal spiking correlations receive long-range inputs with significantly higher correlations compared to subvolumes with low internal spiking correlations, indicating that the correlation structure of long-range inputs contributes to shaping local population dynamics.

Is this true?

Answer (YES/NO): YES